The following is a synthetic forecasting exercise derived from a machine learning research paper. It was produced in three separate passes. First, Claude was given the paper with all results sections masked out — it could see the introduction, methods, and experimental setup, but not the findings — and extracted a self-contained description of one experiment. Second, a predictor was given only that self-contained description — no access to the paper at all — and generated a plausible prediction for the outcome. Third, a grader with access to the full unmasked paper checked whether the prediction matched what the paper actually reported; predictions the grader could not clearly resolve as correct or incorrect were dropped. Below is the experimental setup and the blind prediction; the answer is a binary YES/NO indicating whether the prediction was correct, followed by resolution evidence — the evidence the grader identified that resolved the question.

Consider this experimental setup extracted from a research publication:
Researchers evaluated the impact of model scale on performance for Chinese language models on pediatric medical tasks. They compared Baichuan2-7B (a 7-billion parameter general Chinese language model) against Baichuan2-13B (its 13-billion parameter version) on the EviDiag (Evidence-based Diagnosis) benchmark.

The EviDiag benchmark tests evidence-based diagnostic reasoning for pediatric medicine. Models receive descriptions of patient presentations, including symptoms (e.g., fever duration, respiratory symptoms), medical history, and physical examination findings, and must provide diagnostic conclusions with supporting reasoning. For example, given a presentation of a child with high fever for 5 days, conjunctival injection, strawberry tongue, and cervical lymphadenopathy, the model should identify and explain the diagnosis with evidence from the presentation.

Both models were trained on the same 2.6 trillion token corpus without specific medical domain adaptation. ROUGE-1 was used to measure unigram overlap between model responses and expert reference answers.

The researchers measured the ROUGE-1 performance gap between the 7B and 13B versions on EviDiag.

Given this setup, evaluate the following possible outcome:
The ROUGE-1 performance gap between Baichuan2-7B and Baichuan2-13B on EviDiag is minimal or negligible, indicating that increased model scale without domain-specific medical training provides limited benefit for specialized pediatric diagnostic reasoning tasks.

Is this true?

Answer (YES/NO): NO